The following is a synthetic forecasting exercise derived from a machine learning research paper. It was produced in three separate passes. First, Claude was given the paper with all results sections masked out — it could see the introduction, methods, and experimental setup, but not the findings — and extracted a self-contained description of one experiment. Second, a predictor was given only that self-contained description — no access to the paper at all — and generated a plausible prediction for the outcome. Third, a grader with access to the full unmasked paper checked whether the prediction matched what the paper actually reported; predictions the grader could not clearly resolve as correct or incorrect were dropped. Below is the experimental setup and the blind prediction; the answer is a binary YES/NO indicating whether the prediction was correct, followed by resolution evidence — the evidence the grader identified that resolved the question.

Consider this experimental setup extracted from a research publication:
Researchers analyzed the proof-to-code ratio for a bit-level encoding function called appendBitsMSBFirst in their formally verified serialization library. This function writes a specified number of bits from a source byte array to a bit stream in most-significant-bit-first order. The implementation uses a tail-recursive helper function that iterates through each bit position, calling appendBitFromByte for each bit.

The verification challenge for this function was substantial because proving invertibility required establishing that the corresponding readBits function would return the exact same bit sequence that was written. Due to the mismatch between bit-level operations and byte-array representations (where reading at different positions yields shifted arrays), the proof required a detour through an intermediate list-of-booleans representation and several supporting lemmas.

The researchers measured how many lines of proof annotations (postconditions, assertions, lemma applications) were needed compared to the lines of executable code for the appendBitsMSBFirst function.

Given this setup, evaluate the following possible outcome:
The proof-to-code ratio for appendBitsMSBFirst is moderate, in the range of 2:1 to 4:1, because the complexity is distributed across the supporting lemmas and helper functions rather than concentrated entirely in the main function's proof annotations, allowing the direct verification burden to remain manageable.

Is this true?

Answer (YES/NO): NO